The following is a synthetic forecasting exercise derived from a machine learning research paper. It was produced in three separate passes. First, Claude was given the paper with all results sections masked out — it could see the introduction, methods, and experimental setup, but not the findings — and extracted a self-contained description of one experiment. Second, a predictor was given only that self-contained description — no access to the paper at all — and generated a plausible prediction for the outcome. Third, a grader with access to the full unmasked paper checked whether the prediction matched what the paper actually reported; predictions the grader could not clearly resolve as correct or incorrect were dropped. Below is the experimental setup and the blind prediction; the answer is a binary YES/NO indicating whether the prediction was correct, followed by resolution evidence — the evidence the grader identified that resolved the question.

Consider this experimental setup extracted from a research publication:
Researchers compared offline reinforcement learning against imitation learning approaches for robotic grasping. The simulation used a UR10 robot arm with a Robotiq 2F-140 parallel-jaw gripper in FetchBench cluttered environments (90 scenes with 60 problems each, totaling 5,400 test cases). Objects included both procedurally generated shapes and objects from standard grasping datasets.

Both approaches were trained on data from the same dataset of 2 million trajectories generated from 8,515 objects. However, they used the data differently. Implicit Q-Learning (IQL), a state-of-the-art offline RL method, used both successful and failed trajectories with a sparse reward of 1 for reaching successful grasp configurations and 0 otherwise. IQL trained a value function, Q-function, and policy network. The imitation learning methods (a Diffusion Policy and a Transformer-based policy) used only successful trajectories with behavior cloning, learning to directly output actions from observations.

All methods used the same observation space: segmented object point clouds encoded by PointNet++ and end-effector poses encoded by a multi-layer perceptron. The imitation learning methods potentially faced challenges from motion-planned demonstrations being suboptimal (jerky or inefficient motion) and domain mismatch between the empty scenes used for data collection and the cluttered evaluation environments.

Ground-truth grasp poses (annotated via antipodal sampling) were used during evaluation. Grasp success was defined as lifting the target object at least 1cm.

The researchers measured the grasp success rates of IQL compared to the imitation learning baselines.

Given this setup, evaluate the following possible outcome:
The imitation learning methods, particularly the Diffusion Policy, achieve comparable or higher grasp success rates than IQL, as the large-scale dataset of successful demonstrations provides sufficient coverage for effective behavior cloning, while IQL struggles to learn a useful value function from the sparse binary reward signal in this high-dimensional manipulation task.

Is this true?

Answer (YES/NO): NO